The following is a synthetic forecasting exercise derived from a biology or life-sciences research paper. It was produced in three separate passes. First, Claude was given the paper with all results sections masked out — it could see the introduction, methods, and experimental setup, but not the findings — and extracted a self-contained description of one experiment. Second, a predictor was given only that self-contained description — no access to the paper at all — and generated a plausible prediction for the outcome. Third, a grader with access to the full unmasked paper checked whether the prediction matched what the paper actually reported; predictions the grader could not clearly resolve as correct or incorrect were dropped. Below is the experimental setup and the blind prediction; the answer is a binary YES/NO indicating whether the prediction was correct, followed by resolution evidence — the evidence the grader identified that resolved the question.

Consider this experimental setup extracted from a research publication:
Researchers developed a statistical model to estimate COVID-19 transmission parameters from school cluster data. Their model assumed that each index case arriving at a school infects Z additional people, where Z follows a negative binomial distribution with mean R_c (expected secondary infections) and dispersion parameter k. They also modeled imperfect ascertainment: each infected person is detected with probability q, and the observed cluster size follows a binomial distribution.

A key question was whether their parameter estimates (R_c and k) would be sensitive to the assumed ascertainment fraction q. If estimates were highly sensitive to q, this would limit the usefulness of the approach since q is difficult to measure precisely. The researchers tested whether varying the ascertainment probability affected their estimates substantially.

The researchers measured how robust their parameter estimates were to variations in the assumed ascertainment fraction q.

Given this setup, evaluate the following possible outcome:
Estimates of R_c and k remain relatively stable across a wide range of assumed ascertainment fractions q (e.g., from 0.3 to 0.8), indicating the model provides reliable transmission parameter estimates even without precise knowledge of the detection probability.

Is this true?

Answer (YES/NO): NO